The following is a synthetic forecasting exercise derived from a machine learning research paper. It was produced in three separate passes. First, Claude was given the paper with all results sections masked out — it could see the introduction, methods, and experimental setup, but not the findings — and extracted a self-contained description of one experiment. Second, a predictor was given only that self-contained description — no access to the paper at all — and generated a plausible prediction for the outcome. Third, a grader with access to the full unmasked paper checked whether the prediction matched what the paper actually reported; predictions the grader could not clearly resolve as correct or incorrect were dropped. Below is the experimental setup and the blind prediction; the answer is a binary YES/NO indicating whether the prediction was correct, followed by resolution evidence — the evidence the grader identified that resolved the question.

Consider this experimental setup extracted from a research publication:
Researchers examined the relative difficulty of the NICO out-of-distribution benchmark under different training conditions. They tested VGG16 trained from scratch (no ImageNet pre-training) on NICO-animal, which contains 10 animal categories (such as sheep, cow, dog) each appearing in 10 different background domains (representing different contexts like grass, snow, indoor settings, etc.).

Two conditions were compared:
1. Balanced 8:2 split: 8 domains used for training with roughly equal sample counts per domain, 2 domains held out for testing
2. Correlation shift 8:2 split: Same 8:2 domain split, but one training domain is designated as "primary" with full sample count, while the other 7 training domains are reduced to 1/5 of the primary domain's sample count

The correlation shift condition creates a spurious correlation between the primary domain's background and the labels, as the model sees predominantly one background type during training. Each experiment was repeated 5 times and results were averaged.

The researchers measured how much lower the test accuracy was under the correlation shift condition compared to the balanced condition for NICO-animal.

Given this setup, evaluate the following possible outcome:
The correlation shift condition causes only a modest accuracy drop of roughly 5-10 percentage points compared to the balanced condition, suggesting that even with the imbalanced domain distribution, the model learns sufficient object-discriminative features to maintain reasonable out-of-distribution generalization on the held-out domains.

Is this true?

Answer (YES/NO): NO